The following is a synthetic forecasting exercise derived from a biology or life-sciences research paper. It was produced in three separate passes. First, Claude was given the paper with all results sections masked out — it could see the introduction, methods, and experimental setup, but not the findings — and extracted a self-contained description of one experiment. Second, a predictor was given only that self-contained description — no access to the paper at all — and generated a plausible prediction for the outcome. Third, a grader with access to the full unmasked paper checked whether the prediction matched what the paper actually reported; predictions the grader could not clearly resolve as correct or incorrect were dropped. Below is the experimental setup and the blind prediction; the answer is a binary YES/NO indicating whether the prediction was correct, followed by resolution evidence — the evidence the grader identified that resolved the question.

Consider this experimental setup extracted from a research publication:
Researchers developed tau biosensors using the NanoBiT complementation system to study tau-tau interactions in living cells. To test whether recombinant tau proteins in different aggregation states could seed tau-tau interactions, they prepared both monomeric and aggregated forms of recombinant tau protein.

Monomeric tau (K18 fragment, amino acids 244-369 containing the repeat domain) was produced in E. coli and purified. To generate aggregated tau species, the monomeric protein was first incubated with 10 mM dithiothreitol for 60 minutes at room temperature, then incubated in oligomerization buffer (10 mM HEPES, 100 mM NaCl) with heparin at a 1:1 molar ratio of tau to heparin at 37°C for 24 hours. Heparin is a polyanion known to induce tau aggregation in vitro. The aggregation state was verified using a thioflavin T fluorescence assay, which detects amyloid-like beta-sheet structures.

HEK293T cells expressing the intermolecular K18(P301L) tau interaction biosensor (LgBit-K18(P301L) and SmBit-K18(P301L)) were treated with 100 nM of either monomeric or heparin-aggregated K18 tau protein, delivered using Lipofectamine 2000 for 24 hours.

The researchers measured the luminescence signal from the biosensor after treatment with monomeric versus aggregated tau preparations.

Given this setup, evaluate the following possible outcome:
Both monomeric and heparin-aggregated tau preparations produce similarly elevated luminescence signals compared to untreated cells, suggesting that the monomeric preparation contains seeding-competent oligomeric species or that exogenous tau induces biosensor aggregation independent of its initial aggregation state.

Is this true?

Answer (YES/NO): YES